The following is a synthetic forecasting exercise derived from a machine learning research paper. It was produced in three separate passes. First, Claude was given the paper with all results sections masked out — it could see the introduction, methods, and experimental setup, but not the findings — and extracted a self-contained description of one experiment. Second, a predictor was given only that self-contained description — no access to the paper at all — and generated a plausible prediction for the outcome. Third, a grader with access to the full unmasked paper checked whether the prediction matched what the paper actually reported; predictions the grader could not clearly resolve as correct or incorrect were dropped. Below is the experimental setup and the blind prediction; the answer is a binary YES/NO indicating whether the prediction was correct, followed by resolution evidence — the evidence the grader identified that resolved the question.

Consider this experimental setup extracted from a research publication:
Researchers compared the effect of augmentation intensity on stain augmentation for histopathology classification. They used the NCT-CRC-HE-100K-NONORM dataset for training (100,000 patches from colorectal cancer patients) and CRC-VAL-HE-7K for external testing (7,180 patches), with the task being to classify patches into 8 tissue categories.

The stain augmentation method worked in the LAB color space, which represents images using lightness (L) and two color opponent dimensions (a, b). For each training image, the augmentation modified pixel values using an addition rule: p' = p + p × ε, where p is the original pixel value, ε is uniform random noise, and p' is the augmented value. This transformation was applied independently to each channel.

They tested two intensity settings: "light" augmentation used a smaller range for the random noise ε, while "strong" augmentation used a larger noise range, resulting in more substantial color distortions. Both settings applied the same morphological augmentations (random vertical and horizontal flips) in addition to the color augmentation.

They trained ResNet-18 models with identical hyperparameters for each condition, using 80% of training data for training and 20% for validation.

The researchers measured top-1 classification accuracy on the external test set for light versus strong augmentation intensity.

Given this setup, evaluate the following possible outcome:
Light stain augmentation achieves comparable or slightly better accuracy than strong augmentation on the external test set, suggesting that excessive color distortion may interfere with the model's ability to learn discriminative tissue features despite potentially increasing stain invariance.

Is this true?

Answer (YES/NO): YES